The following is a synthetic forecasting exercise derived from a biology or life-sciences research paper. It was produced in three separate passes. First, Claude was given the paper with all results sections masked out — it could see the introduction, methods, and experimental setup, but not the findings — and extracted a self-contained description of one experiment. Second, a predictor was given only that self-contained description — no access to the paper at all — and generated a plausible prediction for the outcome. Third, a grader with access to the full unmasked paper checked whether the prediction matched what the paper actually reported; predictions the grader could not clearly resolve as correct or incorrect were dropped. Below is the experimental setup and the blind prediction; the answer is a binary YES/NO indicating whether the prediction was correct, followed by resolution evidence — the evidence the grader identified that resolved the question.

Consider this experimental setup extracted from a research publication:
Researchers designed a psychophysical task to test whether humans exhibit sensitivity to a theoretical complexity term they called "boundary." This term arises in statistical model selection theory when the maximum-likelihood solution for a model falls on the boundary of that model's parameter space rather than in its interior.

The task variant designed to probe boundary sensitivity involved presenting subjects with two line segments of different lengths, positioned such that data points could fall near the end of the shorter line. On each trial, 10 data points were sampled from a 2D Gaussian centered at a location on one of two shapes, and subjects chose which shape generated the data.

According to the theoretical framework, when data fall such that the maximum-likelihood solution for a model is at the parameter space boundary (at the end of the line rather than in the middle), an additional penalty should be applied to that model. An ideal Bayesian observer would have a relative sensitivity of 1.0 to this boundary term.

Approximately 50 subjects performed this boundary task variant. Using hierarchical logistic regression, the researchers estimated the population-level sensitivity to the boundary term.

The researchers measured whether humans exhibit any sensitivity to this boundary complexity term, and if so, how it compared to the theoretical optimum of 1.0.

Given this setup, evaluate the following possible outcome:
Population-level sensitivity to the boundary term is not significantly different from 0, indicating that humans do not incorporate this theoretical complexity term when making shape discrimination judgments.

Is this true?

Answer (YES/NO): NO